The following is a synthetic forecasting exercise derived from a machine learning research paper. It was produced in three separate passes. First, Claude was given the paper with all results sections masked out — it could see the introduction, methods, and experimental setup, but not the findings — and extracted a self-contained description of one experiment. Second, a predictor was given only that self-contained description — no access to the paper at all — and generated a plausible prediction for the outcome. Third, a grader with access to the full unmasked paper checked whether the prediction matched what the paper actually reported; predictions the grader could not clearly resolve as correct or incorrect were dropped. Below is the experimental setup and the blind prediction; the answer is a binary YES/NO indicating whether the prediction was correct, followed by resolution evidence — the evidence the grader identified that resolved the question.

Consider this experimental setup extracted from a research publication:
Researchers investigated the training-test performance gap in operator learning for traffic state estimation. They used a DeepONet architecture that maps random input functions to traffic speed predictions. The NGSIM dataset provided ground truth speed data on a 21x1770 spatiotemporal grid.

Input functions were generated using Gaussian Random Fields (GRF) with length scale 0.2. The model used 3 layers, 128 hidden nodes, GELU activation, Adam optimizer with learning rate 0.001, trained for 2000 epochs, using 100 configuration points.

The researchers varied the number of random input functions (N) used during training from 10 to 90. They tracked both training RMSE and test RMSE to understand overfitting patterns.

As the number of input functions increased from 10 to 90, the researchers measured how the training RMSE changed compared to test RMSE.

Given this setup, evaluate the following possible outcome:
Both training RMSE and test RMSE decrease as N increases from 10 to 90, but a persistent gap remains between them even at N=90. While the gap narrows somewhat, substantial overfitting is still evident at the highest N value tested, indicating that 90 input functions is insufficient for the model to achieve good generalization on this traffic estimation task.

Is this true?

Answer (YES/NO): NO